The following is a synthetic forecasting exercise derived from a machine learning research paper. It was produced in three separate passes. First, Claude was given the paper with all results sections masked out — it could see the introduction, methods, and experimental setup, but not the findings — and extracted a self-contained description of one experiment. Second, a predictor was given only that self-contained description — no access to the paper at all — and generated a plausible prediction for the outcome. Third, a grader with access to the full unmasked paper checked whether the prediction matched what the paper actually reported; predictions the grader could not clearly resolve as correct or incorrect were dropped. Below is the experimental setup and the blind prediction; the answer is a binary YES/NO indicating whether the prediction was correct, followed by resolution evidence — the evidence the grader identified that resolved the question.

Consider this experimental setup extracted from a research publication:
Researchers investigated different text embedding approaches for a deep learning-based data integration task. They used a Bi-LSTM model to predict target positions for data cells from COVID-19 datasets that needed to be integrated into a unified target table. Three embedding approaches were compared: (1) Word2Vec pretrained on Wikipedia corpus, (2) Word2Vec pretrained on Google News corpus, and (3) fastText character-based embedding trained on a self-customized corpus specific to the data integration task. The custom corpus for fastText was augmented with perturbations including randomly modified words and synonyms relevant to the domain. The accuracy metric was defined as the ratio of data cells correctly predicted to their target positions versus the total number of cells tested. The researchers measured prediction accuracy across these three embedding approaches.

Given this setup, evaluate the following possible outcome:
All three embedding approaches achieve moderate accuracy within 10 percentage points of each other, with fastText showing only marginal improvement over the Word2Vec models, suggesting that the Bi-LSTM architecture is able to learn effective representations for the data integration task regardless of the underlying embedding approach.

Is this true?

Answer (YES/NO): NO